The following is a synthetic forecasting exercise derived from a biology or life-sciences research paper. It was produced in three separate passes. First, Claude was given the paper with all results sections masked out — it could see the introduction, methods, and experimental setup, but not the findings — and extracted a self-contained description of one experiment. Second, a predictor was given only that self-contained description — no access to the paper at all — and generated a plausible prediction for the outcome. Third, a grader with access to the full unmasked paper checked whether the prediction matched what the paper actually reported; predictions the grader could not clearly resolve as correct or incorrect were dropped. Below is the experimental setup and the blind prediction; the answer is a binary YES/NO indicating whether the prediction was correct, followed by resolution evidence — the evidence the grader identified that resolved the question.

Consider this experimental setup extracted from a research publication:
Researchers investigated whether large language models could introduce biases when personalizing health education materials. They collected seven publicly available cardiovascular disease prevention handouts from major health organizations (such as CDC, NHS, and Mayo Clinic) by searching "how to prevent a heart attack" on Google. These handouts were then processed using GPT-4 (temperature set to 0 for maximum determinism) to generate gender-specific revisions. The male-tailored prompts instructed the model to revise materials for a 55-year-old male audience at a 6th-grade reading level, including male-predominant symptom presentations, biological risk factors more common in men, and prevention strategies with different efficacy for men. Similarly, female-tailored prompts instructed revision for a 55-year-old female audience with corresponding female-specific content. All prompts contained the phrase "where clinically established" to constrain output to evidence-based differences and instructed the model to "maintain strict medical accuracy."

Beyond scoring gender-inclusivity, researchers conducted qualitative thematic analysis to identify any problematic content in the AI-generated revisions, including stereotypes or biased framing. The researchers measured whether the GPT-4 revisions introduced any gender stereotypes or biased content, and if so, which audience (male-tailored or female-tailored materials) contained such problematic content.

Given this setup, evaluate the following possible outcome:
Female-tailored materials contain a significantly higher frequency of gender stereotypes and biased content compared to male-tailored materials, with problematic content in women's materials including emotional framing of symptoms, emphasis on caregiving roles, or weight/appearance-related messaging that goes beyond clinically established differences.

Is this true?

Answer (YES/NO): NO